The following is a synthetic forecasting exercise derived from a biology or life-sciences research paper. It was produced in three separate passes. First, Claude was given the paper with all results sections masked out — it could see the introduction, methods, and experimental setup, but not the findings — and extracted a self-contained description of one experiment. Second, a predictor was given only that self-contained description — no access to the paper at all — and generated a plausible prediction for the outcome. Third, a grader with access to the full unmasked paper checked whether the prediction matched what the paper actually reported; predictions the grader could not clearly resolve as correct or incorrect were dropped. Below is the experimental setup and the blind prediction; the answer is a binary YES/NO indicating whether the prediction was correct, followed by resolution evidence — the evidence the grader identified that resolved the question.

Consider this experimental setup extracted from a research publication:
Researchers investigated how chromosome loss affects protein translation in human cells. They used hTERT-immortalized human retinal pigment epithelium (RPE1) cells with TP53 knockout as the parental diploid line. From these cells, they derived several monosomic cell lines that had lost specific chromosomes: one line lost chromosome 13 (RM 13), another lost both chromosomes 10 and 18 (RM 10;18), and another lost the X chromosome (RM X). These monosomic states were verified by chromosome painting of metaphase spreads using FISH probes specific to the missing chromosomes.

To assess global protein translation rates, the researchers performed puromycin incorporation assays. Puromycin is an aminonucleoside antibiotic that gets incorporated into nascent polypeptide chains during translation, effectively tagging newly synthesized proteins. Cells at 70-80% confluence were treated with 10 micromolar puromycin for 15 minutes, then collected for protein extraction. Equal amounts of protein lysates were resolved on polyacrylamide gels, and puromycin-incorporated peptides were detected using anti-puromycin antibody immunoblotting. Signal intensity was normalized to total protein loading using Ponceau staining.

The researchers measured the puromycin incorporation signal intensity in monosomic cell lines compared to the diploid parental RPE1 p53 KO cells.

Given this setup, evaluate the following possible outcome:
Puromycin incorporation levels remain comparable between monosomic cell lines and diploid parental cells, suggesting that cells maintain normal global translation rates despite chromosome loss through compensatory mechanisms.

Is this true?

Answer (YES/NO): NO